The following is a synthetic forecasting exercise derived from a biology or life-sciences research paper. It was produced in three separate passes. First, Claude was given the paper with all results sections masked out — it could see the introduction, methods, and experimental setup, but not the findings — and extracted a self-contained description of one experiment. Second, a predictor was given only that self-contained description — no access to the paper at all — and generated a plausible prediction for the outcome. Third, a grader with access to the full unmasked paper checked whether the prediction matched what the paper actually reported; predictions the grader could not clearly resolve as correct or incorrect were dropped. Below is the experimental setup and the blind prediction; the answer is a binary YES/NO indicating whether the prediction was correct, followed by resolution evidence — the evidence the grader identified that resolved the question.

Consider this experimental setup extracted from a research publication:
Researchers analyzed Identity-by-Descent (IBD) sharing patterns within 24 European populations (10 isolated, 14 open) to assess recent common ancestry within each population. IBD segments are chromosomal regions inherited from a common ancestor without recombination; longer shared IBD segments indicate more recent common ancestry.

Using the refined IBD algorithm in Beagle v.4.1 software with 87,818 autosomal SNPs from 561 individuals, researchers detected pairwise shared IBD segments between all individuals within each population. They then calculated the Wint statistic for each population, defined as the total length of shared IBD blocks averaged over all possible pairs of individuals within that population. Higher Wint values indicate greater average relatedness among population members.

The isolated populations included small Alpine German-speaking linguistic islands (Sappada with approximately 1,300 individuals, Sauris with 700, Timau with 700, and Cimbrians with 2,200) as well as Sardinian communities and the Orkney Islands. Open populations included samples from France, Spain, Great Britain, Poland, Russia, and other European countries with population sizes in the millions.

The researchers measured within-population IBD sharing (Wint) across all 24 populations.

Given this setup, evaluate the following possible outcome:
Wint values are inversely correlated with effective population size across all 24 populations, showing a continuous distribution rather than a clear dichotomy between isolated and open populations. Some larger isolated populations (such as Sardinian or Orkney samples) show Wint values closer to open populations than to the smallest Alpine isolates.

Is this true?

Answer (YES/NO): YES